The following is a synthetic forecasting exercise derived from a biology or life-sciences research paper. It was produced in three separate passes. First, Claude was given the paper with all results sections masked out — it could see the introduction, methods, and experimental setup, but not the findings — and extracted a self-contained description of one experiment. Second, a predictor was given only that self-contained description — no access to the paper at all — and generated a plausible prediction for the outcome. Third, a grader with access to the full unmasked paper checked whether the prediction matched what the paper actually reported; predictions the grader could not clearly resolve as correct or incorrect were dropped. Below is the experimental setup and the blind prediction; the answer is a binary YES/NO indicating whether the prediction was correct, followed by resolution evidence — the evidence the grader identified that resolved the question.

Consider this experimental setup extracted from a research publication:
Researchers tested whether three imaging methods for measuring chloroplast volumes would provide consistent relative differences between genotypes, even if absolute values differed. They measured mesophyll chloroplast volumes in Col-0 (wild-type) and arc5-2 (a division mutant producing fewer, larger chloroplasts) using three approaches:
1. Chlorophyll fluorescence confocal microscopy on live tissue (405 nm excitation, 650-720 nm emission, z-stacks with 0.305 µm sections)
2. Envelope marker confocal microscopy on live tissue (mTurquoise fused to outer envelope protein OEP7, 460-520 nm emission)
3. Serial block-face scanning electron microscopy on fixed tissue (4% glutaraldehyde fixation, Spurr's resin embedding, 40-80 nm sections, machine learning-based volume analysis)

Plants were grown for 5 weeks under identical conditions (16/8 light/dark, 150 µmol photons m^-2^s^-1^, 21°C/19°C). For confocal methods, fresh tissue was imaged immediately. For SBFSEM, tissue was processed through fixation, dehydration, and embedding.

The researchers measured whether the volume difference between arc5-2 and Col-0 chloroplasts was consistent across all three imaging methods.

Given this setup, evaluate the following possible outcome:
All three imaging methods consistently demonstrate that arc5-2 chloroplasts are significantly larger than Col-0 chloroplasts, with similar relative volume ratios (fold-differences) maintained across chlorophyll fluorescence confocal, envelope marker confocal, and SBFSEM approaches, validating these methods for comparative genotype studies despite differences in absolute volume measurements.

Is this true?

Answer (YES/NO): YES